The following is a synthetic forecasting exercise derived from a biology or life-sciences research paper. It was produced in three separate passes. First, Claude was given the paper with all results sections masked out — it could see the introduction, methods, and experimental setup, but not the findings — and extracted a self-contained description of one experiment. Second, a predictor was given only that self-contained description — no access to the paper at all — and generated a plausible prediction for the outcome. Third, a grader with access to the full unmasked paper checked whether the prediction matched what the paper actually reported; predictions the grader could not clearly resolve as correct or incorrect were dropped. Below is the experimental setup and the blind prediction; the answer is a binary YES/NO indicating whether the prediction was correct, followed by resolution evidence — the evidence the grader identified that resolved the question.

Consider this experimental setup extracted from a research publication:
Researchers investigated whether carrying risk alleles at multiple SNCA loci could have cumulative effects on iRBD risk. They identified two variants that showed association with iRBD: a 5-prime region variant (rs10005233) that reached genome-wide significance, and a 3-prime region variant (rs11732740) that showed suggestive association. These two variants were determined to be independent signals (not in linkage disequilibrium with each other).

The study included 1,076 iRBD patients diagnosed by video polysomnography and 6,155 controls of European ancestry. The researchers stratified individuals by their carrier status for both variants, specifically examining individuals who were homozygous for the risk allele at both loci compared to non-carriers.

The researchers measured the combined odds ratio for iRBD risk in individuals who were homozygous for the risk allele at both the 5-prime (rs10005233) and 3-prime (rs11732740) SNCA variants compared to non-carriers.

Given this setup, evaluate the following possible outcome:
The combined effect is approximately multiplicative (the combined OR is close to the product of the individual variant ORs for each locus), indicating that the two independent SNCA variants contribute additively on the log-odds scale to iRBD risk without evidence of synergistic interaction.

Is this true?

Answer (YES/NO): NO